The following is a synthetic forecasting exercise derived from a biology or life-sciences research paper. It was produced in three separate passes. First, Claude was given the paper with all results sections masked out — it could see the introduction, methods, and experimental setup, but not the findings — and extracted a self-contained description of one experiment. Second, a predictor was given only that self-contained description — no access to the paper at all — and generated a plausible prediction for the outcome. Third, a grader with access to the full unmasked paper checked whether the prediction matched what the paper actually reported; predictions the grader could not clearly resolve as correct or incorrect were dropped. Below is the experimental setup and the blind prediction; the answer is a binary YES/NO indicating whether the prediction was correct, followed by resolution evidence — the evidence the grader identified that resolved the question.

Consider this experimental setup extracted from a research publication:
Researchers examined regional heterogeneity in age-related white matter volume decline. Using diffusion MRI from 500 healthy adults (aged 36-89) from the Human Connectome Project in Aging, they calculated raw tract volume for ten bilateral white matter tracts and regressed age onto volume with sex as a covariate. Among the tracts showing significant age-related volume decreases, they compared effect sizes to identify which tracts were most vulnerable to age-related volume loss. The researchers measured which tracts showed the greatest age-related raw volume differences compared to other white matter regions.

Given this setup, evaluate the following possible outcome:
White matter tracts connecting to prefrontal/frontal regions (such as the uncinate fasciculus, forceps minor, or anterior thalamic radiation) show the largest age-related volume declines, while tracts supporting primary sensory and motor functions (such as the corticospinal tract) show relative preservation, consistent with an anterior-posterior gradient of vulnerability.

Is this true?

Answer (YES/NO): NO